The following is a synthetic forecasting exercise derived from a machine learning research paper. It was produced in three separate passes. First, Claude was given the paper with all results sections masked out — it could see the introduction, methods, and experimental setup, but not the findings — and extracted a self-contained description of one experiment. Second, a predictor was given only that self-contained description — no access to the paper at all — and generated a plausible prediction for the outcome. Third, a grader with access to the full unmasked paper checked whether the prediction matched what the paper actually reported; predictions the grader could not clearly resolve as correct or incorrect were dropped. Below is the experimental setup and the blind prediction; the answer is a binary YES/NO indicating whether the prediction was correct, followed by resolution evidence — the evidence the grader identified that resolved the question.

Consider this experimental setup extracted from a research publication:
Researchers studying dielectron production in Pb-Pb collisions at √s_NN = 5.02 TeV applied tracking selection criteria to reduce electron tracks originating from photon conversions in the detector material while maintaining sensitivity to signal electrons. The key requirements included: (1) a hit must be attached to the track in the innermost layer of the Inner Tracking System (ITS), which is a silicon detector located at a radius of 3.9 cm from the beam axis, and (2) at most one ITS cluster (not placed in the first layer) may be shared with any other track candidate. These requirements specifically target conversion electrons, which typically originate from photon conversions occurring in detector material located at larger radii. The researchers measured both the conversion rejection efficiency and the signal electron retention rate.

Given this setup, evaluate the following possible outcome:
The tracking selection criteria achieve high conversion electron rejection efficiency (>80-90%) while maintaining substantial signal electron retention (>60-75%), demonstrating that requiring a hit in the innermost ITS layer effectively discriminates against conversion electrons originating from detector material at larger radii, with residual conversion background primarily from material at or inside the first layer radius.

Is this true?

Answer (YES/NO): NO